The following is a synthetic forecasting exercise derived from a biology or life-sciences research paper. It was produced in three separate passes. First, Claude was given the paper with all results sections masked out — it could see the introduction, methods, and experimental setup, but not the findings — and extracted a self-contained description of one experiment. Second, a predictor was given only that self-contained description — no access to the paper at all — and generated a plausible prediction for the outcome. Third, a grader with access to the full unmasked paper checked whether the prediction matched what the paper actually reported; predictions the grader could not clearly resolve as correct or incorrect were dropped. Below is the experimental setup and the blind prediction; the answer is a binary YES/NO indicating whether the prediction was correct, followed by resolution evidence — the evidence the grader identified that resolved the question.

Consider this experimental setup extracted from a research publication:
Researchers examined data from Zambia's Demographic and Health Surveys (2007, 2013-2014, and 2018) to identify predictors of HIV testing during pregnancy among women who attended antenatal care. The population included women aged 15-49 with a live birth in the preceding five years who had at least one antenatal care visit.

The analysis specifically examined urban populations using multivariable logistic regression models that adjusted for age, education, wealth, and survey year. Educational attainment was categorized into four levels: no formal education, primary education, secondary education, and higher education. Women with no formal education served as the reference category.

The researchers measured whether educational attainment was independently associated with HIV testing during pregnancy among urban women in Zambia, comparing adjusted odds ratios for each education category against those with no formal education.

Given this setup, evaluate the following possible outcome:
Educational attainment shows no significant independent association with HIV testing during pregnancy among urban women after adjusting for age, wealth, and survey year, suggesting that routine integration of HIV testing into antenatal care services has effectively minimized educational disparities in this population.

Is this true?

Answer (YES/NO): YES